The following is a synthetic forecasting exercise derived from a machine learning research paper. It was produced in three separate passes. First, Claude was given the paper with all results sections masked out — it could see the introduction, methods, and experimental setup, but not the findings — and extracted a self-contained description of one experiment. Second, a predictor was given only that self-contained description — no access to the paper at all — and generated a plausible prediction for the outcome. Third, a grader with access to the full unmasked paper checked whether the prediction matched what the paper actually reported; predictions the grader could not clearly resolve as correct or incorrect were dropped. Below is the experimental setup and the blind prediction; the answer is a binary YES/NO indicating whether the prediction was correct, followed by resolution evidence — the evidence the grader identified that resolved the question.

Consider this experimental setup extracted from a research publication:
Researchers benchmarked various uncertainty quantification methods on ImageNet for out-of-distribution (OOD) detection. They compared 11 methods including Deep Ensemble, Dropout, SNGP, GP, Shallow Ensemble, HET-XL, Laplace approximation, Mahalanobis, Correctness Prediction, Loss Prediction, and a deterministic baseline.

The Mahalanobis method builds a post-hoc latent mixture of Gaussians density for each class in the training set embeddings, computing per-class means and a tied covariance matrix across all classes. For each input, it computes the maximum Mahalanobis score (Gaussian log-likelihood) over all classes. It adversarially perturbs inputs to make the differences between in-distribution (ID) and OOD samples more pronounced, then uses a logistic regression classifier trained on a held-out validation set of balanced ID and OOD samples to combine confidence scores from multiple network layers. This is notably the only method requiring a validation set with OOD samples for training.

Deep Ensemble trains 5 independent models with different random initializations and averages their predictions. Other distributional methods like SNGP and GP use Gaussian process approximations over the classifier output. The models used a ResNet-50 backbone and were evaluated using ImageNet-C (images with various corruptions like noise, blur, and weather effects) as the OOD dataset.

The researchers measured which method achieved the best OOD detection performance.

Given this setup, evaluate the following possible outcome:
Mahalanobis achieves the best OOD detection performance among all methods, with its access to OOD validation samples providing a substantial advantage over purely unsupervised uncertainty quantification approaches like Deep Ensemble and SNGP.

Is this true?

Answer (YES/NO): YES